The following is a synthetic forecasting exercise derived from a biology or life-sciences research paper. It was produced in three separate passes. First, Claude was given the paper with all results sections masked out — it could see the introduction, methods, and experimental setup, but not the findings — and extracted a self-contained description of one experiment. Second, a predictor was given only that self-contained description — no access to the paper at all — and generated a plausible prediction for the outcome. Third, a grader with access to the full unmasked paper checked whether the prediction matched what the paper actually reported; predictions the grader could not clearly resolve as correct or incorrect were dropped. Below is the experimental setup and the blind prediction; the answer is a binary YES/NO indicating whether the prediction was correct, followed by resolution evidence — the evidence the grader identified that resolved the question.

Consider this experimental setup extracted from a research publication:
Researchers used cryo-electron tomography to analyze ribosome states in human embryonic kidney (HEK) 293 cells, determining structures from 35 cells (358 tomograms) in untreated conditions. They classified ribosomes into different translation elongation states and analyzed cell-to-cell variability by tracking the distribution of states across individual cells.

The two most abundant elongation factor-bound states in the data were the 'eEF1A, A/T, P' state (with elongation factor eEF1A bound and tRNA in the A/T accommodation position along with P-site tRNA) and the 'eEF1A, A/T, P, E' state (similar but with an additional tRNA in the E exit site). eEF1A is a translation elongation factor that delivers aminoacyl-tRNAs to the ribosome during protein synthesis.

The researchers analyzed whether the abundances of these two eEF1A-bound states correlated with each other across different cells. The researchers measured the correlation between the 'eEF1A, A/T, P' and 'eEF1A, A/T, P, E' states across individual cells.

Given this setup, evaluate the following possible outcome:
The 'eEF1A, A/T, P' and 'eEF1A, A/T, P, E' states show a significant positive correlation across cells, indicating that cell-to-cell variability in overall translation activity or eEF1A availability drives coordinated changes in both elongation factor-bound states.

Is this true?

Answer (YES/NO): NO